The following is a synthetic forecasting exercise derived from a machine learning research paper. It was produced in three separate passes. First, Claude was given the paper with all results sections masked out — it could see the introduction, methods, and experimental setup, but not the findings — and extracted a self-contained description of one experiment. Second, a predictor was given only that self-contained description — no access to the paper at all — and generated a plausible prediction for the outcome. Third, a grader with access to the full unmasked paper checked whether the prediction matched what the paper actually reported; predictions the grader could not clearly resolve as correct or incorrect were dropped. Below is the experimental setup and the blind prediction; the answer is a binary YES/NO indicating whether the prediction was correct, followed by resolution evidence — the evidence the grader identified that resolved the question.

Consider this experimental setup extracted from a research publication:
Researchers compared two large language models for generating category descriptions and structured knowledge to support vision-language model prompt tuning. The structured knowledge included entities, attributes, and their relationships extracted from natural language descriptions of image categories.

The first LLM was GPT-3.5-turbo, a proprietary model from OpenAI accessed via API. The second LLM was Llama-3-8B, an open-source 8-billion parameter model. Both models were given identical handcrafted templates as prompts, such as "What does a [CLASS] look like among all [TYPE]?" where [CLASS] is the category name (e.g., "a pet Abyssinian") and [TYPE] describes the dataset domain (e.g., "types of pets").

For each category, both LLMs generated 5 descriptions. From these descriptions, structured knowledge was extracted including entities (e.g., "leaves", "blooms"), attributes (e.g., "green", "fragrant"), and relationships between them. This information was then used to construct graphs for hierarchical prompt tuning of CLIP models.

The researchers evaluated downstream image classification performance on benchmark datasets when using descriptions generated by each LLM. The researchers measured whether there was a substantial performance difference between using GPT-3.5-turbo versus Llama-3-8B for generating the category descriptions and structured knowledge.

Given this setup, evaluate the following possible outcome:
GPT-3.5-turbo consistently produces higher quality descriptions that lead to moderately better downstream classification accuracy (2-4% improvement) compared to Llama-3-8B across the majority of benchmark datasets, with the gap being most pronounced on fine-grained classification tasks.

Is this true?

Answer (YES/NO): NO